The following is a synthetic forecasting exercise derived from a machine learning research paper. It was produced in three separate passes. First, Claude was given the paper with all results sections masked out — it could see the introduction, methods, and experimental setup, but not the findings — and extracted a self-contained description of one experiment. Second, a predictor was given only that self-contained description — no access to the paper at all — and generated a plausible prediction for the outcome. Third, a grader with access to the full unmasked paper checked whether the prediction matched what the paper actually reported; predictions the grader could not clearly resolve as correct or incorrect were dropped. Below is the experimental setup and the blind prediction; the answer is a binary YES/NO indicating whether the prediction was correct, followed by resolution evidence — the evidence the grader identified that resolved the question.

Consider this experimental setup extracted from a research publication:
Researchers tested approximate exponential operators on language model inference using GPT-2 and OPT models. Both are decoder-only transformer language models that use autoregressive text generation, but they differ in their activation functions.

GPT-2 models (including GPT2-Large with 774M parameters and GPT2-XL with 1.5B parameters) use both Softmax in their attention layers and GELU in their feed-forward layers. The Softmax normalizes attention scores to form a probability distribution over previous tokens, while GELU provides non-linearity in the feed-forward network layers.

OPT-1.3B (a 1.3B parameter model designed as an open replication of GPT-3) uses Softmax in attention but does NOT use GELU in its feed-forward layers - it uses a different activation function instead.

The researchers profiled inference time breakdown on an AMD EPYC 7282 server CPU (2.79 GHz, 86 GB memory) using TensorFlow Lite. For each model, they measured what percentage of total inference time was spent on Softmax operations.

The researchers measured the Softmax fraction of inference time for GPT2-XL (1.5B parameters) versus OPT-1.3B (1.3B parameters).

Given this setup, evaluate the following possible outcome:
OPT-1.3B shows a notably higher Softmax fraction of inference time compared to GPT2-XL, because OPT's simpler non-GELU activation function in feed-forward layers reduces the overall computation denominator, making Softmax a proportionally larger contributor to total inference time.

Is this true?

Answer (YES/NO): NO